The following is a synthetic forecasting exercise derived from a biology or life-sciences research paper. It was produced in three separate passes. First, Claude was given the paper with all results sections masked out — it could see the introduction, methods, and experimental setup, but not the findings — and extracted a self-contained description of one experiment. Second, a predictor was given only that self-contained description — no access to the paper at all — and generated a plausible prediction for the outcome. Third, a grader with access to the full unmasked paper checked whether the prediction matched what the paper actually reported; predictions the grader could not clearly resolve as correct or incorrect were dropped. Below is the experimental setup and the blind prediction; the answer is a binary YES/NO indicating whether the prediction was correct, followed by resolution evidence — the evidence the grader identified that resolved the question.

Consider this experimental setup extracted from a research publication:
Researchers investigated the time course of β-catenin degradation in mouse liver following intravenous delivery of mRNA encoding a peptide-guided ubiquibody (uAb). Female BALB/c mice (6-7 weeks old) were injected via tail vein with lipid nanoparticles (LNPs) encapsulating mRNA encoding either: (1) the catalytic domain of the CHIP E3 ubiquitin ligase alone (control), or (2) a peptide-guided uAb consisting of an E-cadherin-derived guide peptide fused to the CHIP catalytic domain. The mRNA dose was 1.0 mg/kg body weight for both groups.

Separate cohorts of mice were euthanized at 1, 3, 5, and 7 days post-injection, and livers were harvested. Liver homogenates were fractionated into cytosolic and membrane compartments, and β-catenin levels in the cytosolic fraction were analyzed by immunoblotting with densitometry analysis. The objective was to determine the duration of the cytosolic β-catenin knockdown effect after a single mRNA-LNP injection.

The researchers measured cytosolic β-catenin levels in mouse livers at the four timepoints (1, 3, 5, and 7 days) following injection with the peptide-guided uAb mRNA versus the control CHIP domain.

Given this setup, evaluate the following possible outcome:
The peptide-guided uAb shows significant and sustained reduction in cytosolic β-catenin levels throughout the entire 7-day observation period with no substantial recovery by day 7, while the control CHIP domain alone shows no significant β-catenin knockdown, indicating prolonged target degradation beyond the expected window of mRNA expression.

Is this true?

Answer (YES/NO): NO